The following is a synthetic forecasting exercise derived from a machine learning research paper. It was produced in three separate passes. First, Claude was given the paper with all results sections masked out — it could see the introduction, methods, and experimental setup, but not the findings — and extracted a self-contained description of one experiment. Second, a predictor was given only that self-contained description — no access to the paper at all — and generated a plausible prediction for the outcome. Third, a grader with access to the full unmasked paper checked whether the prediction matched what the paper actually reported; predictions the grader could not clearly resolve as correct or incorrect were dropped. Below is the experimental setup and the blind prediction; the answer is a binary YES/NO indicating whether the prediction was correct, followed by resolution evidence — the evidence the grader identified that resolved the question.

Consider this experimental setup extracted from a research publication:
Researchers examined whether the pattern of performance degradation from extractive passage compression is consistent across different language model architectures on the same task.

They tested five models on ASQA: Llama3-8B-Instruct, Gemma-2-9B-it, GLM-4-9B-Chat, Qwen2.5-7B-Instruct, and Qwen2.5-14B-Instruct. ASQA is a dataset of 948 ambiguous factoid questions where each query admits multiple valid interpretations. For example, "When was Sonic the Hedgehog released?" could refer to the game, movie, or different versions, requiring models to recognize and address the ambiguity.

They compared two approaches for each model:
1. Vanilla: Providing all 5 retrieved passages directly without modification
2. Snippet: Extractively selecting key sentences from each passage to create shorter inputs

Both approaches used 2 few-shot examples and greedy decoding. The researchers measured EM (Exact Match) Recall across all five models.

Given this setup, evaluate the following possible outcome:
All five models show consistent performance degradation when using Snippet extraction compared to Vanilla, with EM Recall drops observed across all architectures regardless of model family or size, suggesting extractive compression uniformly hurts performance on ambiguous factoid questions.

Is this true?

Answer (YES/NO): YES